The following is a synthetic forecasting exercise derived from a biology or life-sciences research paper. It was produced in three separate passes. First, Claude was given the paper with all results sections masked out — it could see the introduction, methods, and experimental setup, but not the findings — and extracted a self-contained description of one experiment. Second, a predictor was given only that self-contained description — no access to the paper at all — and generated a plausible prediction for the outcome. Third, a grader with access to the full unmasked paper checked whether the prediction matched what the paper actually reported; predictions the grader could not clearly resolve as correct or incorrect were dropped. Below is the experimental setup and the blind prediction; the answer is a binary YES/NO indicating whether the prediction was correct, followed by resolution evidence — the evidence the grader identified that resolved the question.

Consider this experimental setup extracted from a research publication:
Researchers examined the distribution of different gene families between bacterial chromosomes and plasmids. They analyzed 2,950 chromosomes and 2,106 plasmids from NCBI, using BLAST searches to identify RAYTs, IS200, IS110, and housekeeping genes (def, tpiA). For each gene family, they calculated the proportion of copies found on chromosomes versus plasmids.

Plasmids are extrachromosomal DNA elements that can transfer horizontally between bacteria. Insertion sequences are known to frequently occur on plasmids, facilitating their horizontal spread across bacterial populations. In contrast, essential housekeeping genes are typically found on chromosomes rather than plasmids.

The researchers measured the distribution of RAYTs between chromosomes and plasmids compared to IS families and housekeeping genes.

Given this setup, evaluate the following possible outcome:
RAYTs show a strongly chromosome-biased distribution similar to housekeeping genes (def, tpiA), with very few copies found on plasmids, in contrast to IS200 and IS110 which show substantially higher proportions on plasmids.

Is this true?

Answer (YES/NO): YES